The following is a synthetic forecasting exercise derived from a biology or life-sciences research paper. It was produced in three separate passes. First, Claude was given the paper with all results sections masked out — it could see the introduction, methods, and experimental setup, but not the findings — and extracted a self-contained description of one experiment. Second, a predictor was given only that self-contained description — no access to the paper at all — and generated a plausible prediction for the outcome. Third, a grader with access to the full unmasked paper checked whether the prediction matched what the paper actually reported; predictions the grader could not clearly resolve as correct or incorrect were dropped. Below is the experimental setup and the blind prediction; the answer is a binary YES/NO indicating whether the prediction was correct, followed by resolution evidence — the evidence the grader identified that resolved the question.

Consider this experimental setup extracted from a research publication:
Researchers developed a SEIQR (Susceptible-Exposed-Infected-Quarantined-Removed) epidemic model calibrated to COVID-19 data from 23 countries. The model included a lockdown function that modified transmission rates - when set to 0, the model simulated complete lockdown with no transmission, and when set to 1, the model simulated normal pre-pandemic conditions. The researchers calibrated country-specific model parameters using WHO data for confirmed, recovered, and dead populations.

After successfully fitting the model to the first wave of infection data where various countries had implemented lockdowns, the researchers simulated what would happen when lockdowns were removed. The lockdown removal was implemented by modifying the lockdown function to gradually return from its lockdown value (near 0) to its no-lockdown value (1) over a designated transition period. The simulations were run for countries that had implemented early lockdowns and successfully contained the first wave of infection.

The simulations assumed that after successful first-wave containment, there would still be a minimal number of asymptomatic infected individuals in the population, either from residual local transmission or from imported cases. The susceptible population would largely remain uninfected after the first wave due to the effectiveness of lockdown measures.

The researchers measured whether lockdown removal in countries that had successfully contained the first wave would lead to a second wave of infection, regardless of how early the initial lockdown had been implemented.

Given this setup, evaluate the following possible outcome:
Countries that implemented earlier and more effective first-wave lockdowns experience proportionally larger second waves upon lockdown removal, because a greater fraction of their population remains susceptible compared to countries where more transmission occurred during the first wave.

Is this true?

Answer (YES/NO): NO